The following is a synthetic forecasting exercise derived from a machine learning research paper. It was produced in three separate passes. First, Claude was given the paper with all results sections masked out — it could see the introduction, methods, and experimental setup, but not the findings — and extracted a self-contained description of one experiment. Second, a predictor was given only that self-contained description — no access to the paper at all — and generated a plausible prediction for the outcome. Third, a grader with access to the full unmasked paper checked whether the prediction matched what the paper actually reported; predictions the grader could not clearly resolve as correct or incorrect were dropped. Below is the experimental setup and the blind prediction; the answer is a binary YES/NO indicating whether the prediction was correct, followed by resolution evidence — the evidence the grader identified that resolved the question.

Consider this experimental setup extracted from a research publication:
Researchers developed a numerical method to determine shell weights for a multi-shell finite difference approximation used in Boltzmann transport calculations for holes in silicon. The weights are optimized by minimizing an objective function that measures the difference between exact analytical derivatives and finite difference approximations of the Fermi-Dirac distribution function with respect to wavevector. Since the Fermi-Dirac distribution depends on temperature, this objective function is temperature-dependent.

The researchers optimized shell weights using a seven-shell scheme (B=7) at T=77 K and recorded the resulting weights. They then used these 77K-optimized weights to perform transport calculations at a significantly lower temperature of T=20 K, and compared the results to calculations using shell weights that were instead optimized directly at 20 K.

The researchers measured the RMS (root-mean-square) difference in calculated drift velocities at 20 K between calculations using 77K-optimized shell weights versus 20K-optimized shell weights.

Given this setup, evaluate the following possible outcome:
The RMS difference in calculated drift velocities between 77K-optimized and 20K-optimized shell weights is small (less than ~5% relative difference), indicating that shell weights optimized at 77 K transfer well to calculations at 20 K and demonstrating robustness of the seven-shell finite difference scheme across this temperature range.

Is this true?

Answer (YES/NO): YES